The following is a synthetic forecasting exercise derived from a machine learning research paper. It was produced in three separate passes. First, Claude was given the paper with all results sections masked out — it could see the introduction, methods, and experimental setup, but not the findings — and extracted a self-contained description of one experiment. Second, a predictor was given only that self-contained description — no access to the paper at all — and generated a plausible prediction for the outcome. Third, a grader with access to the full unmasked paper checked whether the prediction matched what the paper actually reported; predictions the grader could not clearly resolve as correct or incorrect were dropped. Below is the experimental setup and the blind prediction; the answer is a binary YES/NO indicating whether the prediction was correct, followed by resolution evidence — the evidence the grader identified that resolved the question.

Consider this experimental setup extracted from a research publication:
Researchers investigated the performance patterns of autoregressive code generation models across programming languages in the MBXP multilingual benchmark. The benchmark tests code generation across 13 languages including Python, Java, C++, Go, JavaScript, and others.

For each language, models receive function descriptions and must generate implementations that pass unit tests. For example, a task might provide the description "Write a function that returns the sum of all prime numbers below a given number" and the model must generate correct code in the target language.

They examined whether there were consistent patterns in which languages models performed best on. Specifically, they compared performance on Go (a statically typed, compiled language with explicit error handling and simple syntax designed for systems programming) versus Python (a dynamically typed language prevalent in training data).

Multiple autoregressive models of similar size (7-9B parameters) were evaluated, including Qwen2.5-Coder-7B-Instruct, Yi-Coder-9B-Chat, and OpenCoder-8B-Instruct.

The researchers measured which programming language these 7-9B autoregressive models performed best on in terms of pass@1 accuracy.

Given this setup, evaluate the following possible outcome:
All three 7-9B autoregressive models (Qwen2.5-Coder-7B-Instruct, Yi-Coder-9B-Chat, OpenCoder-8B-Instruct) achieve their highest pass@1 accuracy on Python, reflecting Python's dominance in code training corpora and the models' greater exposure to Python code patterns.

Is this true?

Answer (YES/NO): NO